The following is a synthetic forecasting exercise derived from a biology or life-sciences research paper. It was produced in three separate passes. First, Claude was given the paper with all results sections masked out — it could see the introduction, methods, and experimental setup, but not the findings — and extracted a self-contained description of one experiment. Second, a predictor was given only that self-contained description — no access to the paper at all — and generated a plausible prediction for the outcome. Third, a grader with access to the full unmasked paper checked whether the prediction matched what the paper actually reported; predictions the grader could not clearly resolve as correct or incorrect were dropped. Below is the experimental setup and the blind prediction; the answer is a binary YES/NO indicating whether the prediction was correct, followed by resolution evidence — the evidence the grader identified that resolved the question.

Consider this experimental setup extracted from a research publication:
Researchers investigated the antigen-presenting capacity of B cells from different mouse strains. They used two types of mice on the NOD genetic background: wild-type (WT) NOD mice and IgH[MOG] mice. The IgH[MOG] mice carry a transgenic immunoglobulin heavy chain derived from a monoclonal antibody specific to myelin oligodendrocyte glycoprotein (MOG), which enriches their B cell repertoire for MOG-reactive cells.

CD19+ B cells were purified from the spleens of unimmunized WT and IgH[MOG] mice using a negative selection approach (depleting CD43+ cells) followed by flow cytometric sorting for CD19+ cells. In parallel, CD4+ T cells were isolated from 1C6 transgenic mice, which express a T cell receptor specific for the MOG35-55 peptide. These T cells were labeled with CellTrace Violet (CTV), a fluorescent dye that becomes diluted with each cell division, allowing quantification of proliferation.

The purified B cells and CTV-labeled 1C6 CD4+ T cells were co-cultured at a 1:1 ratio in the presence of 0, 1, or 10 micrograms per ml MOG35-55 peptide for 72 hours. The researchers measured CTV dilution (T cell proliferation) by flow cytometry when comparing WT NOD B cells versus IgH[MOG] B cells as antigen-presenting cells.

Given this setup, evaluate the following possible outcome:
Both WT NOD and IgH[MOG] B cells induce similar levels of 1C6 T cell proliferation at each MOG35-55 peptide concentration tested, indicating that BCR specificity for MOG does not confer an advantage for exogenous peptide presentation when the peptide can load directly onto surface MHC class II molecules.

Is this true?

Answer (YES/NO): YES